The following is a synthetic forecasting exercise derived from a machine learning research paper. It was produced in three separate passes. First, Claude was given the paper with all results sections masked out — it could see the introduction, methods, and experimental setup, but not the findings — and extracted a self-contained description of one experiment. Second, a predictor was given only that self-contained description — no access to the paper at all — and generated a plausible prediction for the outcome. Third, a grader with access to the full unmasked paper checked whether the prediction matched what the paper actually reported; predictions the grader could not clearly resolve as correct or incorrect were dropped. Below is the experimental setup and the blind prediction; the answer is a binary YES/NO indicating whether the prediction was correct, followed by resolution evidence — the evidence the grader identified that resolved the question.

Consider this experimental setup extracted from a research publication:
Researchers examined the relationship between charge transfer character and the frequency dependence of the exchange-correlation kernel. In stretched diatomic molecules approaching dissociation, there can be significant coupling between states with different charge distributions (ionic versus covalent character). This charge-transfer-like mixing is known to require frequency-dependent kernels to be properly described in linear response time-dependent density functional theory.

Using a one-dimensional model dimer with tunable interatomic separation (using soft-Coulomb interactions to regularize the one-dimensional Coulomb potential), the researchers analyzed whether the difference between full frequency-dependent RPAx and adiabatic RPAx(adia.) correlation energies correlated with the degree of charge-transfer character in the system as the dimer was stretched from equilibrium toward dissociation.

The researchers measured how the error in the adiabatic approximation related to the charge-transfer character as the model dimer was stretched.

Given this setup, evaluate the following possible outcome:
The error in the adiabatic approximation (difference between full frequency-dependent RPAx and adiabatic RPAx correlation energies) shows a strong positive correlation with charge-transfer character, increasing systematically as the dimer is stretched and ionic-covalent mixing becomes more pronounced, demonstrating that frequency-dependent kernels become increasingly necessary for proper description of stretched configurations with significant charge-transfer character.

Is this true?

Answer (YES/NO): NO